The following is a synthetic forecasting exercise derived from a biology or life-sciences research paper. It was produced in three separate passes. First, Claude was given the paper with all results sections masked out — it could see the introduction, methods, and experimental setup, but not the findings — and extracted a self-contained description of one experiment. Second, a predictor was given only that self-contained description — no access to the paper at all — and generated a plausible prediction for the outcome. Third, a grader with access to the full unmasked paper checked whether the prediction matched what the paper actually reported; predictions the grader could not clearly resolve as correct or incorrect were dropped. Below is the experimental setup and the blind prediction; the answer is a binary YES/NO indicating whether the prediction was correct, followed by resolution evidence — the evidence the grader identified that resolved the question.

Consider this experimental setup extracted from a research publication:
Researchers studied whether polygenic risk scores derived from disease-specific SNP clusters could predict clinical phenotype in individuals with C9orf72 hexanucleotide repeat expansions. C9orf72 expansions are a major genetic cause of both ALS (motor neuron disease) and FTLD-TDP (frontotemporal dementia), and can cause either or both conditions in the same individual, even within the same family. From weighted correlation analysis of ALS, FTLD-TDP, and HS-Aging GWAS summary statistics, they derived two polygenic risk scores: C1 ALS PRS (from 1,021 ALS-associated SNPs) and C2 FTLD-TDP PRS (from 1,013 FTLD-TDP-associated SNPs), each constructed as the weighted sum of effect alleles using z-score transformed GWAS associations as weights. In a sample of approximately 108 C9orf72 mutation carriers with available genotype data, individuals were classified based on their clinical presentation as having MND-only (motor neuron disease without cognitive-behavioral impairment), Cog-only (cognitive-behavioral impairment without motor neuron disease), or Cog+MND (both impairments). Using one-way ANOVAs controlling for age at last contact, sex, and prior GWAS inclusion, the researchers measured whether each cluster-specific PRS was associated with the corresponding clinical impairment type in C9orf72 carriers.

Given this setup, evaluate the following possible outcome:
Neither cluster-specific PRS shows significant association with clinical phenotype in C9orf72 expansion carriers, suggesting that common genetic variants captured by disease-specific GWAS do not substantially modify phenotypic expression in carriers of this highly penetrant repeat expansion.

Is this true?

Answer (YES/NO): NO